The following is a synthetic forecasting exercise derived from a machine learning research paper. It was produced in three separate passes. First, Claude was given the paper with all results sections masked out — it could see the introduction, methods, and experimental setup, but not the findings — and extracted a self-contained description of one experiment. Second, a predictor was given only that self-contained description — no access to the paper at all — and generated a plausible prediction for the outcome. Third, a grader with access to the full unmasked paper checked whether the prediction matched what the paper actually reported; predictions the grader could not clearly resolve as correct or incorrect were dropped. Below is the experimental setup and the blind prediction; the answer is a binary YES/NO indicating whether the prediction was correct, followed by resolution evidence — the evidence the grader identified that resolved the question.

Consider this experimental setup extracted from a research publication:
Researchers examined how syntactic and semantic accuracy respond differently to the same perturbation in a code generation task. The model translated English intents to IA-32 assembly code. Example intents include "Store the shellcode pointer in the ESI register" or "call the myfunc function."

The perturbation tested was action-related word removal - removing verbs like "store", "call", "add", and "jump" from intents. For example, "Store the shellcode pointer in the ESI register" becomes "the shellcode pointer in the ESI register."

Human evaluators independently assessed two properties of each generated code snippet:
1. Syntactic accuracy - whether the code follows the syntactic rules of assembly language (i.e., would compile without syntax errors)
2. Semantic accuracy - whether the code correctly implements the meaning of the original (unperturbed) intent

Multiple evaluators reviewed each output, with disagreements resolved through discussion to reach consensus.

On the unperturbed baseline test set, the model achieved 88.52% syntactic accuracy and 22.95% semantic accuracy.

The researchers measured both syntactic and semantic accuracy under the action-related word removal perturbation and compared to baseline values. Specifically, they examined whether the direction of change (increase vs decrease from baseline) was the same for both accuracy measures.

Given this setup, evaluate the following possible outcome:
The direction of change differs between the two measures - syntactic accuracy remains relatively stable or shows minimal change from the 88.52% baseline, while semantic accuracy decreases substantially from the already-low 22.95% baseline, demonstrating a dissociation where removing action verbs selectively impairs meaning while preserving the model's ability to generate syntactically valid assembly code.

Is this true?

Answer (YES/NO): YES